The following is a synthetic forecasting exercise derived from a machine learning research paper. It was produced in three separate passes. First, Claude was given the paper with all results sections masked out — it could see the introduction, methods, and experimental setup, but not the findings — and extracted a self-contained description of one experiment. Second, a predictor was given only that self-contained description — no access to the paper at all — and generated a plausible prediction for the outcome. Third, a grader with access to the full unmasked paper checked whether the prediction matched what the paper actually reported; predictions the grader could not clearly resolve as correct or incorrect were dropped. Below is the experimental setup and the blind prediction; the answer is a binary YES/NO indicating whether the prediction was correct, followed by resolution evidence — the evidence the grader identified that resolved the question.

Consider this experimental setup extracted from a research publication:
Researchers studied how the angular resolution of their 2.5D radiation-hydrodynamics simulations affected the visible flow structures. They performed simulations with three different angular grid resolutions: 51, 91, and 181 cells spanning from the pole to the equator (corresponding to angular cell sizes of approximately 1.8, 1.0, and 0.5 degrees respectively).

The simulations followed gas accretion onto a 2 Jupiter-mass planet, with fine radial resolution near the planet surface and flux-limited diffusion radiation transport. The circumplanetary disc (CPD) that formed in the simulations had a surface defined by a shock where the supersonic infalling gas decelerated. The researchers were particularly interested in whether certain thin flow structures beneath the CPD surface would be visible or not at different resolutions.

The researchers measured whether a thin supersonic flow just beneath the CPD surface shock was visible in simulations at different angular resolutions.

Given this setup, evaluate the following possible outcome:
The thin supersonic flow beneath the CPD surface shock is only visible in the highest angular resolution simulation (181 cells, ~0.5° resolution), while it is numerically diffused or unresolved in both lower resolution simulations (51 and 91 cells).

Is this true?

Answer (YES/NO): NO